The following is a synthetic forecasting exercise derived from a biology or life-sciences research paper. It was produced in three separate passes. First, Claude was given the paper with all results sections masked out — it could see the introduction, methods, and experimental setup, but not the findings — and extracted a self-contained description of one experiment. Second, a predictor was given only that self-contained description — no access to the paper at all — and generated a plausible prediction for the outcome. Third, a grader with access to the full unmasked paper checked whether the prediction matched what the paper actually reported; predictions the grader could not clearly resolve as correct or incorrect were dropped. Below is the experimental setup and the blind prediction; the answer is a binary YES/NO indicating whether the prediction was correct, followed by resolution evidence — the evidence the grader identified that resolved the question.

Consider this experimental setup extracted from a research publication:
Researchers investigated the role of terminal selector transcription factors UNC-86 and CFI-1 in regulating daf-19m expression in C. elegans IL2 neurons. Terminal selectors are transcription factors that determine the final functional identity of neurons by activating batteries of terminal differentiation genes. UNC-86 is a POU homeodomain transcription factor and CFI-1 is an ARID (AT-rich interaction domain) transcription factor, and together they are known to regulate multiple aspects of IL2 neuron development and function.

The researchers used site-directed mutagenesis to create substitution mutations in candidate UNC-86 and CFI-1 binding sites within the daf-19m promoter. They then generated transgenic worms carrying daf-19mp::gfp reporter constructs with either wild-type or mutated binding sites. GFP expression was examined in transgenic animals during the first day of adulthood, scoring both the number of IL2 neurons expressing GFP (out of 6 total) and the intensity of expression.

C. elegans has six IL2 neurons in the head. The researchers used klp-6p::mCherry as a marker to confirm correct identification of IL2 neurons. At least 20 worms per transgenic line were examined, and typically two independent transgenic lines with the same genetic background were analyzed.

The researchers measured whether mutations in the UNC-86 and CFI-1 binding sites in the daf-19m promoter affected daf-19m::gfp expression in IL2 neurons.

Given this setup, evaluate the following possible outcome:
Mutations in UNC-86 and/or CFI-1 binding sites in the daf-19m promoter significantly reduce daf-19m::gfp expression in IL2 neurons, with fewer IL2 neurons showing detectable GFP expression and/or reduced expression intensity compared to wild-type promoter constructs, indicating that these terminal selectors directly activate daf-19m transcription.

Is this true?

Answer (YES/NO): YES